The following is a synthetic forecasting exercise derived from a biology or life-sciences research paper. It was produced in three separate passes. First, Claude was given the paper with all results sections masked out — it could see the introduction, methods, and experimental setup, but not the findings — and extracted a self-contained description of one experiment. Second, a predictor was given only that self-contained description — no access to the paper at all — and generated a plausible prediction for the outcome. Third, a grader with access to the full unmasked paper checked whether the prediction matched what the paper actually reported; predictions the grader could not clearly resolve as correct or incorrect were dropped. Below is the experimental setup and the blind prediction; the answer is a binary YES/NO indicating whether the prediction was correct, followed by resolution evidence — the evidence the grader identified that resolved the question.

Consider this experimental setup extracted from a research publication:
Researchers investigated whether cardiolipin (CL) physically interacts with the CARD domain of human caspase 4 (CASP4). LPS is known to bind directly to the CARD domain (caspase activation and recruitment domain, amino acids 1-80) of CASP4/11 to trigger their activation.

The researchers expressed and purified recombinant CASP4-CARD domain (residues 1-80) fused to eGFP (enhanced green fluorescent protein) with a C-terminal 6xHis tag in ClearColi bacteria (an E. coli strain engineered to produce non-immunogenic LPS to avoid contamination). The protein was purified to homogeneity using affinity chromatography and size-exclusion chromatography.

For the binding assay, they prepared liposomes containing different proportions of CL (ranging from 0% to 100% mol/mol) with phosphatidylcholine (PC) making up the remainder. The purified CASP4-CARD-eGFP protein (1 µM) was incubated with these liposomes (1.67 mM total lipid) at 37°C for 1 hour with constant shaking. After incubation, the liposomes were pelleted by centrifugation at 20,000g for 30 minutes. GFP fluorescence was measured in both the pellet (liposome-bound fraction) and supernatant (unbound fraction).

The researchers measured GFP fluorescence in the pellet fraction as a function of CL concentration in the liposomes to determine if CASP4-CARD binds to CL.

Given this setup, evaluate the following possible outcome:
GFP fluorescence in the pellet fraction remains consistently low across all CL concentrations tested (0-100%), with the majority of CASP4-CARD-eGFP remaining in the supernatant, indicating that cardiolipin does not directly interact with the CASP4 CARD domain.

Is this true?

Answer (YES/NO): NO